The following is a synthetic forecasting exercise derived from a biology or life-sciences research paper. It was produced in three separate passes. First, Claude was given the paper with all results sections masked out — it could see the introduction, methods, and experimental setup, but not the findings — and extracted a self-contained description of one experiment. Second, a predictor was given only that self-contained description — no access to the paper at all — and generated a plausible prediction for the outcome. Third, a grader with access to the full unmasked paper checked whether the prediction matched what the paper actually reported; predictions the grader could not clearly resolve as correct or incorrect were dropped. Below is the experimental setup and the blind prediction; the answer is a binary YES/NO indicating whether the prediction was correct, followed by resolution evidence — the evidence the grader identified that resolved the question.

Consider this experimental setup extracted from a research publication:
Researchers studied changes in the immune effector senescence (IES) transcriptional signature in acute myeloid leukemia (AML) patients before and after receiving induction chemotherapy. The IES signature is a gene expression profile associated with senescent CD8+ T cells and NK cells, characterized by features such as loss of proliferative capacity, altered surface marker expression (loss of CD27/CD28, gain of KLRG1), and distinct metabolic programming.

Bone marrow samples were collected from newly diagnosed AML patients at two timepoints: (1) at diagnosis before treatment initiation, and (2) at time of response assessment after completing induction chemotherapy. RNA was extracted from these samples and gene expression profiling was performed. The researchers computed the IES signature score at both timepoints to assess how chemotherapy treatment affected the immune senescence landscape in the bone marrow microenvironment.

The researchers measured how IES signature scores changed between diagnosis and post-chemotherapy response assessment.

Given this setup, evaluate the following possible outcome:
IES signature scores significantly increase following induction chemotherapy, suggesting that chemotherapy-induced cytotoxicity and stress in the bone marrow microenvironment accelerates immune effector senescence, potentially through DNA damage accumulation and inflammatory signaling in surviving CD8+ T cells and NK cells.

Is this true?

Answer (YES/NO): YES